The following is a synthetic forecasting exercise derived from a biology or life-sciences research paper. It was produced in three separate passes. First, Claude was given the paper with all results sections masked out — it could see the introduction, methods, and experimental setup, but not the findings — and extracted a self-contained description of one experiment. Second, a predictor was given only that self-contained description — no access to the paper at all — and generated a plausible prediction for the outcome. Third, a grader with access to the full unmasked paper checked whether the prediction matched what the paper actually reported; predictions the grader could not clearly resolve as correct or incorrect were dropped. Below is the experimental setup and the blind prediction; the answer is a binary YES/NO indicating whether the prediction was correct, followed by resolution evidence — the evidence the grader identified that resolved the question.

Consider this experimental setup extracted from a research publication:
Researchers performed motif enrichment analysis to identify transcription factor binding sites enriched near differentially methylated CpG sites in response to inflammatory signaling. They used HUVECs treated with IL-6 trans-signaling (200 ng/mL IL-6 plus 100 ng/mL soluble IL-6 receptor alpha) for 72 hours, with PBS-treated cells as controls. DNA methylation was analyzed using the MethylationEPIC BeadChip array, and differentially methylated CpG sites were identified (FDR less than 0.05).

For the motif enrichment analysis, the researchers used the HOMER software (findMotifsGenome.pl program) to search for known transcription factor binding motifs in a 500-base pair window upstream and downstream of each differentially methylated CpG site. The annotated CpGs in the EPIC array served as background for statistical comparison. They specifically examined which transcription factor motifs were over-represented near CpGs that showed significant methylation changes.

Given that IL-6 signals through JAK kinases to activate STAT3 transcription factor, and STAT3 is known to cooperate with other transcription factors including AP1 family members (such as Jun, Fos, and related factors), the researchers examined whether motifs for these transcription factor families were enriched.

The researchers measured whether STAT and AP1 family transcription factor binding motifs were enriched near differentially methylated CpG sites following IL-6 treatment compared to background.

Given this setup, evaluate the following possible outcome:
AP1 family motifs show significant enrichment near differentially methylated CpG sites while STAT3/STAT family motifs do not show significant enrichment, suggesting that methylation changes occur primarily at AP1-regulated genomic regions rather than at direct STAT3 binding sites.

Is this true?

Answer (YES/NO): NO